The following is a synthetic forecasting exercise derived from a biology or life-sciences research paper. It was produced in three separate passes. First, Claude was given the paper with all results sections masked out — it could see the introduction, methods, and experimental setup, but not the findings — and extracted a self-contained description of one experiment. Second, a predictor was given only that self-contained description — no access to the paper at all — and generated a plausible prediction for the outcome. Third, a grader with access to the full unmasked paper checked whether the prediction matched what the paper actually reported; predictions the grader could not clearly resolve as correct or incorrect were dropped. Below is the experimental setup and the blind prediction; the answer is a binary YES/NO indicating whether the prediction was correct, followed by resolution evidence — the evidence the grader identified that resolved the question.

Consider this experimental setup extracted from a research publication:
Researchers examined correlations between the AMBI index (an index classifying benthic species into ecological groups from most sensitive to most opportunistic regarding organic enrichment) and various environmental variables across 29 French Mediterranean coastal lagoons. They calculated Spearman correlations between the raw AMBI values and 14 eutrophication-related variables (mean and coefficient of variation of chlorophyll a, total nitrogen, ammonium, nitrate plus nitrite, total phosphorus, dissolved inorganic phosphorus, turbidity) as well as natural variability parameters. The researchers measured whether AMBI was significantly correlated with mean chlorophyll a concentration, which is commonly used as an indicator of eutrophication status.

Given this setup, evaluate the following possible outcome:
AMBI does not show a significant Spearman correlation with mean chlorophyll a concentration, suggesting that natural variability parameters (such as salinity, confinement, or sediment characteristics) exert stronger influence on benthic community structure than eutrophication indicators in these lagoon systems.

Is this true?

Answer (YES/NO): YES